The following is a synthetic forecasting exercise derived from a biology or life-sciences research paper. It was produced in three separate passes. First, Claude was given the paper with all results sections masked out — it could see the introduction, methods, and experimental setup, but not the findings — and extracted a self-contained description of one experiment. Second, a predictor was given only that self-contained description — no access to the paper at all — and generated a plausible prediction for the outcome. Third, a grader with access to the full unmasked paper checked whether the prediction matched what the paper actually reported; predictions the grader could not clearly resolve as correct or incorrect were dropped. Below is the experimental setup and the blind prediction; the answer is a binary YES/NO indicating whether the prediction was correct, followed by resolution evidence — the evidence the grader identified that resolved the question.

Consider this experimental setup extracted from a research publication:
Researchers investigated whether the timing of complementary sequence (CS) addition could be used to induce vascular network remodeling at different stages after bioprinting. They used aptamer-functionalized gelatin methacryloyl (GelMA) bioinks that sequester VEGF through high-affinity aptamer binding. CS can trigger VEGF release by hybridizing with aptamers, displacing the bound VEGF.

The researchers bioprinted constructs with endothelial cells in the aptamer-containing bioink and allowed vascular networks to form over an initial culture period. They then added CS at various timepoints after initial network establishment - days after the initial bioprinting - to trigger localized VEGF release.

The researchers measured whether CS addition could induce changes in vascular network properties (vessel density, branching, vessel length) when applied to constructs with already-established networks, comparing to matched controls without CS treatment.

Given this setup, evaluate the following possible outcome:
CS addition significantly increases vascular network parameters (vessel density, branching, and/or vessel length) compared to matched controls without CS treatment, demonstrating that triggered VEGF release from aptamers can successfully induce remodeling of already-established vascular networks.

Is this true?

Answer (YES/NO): YES